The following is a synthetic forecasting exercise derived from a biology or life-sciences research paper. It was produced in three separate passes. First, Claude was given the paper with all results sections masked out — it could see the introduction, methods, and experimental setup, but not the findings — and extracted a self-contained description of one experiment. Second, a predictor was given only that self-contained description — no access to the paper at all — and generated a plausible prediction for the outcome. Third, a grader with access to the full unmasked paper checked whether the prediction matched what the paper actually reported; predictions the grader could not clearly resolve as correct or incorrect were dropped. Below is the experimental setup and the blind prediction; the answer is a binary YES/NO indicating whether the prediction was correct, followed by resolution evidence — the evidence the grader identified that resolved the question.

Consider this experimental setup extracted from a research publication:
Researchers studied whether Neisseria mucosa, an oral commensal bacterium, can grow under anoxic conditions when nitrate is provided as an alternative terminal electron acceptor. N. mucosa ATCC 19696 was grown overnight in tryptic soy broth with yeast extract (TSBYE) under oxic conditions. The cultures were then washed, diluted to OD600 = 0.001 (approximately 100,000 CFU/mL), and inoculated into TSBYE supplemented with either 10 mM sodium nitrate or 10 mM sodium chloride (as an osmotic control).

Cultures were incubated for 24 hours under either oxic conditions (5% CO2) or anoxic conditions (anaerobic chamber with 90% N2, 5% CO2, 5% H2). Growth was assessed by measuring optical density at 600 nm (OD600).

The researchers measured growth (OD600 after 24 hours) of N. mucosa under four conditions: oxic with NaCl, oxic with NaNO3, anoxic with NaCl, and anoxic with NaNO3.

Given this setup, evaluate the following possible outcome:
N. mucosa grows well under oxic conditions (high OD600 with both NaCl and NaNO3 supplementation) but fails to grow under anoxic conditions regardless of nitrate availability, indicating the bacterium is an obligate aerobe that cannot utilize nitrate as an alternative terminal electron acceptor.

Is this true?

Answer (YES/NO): NO